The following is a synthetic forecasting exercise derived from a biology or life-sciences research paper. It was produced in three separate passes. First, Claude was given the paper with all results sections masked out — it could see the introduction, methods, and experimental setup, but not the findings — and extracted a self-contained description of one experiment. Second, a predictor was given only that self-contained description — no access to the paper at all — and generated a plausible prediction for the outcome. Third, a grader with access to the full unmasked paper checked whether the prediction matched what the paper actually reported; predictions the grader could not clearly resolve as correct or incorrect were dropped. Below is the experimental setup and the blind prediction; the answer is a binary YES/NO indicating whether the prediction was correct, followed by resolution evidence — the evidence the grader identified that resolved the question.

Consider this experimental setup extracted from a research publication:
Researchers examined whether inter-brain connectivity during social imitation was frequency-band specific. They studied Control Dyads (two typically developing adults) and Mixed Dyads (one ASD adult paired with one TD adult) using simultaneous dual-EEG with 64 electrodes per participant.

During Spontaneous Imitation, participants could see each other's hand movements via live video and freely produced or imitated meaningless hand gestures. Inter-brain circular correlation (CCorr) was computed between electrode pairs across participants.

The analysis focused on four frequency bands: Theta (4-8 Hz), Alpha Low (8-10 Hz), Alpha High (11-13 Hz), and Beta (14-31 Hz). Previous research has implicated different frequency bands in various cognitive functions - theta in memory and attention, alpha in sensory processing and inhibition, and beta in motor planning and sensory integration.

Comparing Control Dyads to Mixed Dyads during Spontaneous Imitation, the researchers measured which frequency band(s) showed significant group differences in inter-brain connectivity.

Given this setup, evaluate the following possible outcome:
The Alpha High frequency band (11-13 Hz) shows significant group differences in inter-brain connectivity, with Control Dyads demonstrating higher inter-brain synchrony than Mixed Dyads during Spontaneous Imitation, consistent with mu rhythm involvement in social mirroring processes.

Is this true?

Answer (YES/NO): NO